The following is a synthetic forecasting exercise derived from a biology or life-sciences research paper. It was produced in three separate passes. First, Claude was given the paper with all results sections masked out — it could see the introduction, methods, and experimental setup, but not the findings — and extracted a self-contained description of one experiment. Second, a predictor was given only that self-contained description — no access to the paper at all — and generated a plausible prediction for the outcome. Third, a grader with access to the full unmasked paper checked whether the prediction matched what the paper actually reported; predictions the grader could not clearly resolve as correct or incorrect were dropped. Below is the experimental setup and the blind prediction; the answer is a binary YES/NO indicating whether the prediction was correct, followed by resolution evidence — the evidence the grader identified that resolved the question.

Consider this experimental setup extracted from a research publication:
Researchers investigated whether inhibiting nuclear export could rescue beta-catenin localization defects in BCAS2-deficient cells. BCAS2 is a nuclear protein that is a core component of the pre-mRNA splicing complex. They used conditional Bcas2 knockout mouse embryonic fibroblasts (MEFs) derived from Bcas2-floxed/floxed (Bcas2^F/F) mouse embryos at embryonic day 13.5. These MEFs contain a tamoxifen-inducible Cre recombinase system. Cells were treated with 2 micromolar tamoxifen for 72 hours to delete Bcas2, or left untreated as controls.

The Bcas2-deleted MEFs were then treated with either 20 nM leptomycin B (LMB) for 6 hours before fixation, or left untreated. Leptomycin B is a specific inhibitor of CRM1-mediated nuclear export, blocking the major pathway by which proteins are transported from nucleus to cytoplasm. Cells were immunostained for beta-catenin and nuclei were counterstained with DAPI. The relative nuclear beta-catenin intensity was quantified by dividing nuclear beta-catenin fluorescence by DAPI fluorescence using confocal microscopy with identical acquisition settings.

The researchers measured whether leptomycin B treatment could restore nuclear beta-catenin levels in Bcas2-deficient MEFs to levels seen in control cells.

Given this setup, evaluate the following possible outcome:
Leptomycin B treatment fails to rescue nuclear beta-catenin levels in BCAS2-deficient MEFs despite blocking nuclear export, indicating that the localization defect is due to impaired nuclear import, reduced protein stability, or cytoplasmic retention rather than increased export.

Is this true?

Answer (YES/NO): NO